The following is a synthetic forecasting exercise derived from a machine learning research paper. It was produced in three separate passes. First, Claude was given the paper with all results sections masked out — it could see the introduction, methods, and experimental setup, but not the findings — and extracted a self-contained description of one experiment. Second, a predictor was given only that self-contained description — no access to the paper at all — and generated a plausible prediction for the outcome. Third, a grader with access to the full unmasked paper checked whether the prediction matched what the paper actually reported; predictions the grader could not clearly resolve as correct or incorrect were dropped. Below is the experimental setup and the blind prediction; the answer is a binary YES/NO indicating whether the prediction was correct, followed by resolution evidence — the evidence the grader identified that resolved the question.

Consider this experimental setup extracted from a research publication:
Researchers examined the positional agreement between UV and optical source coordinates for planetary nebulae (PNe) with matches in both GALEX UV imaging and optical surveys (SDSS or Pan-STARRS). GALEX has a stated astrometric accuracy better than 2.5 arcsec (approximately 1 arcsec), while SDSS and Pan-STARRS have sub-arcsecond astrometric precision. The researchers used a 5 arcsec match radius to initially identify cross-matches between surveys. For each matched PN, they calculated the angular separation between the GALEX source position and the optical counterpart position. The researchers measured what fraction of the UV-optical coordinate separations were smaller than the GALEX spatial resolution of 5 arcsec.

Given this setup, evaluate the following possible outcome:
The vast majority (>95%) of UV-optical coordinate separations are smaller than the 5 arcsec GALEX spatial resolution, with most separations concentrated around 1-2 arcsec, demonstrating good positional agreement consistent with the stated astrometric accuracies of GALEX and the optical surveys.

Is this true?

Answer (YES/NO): NO